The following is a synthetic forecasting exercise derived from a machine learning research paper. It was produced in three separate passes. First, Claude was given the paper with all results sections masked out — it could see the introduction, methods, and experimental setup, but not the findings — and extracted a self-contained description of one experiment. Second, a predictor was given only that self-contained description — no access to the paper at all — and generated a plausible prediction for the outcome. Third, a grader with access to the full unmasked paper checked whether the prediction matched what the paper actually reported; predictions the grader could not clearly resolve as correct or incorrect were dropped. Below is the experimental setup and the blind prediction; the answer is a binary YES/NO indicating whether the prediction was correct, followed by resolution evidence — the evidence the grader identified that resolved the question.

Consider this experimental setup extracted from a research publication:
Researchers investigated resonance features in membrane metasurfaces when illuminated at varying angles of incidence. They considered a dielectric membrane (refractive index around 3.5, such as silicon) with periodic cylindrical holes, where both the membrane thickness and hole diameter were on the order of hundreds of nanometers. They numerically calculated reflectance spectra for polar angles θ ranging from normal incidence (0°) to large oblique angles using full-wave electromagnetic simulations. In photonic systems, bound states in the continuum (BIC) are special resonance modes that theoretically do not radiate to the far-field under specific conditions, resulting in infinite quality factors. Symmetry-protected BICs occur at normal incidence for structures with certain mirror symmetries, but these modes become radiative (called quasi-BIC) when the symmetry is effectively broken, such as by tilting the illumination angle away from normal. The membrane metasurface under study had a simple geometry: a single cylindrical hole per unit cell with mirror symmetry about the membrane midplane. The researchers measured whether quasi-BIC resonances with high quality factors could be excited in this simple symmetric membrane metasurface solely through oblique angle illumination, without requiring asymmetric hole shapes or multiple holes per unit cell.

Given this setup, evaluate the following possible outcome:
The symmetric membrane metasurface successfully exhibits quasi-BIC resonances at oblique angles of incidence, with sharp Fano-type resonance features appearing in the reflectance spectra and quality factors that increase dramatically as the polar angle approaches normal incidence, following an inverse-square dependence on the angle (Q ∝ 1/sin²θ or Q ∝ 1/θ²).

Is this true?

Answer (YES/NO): NO